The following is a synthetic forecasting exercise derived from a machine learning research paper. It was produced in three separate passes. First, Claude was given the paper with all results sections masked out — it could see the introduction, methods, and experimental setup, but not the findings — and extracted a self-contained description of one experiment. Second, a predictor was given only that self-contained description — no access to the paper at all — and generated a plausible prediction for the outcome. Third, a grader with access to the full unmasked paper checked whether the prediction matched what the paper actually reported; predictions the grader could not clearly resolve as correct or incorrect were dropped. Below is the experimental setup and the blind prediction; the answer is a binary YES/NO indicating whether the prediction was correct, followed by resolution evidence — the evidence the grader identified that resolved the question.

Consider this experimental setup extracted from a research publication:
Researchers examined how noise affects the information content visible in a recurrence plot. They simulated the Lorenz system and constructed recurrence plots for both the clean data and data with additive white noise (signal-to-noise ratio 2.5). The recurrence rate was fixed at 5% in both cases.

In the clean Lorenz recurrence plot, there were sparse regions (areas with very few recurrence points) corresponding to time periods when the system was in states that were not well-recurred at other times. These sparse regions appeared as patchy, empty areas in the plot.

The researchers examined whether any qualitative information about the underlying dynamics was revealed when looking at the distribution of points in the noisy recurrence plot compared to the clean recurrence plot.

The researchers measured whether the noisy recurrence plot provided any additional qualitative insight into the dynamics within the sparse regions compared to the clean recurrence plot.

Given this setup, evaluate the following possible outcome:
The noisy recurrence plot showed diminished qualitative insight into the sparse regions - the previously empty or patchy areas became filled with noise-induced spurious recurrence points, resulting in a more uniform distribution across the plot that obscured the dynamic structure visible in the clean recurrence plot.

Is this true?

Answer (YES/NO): NO